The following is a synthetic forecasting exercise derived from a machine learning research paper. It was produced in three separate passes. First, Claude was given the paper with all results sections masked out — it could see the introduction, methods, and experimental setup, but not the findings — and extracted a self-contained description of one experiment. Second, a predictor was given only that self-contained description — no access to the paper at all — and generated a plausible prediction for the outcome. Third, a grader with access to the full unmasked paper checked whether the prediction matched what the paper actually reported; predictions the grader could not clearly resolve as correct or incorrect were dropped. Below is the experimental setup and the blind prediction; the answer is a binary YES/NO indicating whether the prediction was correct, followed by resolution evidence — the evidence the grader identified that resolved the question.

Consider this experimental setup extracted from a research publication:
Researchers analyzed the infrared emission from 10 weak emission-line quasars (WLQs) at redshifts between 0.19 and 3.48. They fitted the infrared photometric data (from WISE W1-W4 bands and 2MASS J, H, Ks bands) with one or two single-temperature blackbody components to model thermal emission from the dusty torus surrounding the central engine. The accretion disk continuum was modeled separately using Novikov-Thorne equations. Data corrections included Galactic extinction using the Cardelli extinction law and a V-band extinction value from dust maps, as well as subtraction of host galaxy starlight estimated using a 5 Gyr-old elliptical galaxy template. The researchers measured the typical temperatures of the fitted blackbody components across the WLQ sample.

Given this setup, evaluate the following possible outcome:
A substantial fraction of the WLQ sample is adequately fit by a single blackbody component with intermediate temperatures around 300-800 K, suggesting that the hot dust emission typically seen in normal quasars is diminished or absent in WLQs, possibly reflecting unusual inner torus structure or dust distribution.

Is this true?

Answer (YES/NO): NO